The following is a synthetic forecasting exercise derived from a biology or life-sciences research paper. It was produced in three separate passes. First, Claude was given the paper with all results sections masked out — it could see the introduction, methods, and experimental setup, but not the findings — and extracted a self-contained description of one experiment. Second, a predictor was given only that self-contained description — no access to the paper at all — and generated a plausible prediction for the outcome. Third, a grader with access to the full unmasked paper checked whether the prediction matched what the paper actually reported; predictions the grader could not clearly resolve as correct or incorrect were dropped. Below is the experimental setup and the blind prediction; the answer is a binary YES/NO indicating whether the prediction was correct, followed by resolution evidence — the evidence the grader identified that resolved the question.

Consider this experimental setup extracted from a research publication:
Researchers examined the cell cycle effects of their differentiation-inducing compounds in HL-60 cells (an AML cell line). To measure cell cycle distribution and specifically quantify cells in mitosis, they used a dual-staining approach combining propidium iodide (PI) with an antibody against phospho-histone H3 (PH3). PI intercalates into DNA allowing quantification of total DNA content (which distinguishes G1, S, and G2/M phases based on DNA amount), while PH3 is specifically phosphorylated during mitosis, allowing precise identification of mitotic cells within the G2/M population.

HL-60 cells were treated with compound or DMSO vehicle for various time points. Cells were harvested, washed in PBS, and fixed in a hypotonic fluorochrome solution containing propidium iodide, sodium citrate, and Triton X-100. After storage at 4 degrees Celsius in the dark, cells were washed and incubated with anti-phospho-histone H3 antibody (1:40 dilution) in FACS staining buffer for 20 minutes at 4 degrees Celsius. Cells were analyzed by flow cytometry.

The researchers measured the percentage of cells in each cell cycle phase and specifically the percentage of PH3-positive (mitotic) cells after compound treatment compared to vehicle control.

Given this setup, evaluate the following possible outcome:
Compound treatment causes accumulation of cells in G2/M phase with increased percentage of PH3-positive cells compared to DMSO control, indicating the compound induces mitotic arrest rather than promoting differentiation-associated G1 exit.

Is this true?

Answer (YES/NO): YES